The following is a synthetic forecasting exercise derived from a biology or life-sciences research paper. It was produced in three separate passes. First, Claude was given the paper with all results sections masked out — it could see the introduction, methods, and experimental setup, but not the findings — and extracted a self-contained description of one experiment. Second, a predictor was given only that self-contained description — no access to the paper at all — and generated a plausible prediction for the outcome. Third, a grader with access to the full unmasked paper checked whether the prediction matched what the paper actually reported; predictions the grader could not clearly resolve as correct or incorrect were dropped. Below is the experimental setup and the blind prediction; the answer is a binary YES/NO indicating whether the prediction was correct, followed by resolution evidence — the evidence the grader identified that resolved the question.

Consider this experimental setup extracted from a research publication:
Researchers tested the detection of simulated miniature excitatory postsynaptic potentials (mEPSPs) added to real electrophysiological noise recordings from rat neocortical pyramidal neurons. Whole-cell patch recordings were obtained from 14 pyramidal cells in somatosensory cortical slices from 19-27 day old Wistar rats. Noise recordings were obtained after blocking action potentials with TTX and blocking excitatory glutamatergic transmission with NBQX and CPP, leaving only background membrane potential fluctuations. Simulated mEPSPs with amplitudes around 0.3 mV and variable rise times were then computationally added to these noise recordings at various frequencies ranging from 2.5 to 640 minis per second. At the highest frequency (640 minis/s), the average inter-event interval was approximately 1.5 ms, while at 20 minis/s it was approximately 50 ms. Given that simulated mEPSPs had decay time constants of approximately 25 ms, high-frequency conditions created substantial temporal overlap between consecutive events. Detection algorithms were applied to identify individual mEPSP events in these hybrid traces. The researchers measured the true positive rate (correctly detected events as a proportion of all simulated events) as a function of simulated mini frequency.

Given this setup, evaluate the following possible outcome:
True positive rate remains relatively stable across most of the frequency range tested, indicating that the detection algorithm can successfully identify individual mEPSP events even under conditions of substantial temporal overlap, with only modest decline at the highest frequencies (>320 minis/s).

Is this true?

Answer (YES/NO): NO